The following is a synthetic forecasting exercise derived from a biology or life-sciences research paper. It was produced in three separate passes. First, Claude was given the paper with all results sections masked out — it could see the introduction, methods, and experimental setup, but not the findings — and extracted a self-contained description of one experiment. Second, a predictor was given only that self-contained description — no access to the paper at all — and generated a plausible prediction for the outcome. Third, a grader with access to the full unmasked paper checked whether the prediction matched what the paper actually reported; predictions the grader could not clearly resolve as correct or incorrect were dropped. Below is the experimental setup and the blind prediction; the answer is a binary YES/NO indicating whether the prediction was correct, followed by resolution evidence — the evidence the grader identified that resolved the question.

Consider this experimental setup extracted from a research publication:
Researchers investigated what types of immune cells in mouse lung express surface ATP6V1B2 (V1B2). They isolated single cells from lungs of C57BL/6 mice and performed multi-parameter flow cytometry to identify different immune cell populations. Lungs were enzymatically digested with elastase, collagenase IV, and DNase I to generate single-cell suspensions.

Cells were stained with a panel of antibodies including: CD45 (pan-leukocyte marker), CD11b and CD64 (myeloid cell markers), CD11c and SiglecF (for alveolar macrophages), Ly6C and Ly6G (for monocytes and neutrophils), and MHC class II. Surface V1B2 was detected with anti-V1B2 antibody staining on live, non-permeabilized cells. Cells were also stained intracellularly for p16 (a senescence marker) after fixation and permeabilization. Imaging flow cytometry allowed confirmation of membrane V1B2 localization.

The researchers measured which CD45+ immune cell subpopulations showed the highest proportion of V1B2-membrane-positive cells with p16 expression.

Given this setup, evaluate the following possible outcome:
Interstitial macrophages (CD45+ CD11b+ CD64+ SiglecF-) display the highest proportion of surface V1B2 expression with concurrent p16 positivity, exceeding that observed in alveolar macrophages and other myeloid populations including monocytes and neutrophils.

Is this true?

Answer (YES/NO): NO